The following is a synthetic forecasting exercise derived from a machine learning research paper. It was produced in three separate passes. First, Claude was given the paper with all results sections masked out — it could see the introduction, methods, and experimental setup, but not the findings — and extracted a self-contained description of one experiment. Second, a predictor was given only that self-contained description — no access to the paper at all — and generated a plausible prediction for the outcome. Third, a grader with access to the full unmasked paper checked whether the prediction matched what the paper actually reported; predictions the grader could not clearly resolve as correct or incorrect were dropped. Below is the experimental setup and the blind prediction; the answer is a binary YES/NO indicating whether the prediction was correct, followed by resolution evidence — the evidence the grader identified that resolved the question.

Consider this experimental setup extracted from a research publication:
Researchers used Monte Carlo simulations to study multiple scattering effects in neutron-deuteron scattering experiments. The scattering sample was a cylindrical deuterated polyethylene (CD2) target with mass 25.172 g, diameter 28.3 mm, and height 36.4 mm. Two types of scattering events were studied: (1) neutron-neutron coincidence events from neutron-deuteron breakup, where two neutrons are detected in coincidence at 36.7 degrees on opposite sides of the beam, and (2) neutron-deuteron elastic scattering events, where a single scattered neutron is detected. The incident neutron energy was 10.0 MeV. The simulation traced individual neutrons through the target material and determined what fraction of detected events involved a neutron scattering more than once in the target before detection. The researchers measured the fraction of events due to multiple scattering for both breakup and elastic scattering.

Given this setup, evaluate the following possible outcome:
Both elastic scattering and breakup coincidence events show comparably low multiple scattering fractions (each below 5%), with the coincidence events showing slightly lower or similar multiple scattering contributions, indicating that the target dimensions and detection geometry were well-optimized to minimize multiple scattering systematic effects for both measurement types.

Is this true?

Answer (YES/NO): NO